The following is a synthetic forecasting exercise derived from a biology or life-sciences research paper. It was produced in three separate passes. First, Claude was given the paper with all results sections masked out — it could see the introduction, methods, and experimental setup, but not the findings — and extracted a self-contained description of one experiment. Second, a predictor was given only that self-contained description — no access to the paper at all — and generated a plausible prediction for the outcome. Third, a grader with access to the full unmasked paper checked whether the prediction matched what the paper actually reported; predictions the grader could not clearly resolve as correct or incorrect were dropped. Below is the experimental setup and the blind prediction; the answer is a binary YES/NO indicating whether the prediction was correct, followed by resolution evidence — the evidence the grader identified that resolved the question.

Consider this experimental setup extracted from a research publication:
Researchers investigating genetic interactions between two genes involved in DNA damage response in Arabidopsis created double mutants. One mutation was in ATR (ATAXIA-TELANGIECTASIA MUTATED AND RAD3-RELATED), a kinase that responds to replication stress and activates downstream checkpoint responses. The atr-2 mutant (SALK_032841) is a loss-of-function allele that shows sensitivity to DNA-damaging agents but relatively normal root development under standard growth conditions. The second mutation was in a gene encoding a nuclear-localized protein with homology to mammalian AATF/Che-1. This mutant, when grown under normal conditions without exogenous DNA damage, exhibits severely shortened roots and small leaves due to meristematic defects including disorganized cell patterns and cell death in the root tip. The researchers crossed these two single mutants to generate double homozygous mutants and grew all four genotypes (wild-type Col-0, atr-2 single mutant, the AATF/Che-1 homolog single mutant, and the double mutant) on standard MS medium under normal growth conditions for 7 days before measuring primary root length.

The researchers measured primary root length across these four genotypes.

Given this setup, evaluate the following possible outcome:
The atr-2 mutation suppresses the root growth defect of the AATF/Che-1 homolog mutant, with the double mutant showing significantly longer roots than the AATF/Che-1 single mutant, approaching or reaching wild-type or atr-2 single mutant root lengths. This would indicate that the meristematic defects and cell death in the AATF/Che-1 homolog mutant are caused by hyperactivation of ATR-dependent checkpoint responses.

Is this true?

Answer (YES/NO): NO